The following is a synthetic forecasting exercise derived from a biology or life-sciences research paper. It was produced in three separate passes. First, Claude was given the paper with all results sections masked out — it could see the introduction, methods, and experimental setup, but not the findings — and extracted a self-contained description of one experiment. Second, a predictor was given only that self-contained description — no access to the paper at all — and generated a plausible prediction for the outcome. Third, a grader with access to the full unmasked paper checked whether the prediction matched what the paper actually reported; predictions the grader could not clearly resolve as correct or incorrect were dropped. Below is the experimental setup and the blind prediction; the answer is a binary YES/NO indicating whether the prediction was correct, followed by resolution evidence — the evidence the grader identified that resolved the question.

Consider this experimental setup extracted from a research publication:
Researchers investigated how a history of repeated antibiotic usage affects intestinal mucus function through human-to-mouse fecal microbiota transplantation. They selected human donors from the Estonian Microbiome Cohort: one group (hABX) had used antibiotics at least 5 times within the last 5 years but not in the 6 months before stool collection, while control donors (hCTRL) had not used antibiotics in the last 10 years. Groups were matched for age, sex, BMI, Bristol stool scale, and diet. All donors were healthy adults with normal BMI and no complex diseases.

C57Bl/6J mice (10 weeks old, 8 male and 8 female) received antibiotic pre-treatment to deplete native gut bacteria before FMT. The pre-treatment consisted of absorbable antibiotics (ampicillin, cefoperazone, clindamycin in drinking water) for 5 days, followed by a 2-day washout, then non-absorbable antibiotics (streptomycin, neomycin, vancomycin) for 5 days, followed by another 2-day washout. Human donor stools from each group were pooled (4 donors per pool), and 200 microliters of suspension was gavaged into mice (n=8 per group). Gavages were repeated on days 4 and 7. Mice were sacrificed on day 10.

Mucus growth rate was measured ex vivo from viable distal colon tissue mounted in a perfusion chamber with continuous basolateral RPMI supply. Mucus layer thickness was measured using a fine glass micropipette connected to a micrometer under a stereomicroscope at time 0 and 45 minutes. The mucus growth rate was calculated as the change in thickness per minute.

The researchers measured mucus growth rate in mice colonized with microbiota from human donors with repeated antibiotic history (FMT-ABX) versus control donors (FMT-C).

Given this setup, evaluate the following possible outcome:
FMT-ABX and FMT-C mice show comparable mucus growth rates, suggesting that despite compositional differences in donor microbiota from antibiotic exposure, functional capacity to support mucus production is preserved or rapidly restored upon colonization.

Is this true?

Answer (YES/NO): NO